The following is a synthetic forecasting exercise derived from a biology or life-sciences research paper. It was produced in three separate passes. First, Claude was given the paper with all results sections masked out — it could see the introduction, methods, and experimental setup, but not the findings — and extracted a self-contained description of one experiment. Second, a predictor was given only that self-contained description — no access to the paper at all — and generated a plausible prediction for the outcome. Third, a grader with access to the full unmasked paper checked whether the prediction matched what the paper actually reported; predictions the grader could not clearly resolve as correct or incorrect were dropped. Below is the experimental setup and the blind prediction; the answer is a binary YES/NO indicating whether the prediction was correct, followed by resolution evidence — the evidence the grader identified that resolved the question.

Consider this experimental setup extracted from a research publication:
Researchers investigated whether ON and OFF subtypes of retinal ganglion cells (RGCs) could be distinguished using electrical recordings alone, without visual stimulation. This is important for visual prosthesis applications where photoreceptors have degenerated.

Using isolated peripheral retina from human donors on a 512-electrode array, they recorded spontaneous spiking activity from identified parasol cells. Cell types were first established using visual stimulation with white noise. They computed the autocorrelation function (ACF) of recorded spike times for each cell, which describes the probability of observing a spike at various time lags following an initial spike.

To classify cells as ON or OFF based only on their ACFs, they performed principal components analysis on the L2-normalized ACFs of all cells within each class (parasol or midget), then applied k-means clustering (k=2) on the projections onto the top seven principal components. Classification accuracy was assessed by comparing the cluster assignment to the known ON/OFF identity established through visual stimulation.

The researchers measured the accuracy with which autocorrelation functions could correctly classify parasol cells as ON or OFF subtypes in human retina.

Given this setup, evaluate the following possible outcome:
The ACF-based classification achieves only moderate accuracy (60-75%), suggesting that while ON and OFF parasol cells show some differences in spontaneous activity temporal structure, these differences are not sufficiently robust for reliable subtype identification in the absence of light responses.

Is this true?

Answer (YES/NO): NO